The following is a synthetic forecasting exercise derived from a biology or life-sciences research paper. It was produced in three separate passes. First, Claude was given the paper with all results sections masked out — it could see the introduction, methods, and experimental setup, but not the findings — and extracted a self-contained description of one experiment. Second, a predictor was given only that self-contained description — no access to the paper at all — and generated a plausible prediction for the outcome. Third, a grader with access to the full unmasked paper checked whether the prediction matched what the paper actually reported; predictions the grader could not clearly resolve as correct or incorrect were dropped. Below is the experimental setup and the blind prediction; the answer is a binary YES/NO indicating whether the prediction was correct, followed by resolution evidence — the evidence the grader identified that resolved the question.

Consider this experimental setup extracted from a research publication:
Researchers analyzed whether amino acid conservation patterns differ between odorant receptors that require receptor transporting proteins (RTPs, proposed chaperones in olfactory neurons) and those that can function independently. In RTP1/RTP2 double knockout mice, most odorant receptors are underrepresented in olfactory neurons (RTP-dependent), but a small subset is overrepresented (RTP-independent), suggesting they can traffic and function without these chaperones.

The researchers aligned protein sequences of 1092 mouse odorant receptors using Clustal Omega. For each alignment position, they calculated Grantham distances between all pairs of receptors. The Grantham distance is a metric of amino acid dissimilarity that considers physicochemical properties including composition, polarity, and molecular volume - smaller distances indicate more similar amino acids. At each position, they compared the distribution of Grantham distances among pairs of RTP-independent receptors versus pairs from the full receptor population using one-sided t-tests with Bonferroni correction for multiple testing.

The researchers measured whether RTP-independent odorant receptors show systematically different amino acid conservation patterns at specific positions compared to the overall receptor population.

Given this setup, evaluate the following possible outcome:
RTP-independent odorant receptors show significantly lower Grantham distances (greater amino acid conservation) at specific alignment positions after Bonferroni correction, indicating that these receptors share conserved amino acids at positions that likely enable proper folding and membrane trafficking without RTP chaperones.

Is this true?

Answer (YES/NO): YES